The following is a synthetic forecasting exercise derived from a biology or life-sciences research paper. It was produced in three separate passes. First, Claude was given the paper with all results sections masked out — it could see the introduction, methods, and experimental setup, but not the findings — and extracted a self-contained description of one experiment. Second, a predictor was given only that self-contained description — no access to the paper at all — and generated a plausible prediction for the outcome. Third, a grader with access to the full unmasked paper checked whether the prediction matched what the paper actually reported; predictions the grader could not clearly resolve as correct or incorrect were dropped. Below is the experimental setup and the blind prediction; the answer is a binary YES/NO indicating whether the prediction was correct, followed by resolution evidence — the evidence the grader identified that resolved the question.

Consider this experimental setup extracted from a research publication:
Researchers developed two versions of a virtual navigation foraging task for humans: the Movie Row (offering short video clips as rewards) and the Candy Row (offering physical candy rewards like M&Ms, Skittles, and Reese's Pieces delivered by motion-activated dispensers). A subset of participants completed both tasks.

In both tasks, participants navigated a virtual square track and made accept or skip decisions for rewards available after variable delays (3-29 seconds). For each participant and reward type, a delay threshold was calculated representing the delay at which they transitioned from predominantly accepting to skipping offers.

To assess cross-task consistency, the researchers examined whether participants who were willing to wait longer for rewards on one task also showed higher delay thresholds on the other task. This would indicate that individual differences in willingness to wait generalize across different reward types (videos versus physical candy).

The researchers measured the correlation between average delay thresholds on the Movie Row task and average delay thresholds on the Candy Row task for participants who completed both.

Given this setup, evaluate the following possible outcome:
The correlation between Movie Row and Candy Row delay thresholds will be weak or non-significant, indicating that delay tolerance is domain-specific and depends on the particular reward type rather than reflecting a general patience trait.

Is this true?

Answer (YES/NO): NO